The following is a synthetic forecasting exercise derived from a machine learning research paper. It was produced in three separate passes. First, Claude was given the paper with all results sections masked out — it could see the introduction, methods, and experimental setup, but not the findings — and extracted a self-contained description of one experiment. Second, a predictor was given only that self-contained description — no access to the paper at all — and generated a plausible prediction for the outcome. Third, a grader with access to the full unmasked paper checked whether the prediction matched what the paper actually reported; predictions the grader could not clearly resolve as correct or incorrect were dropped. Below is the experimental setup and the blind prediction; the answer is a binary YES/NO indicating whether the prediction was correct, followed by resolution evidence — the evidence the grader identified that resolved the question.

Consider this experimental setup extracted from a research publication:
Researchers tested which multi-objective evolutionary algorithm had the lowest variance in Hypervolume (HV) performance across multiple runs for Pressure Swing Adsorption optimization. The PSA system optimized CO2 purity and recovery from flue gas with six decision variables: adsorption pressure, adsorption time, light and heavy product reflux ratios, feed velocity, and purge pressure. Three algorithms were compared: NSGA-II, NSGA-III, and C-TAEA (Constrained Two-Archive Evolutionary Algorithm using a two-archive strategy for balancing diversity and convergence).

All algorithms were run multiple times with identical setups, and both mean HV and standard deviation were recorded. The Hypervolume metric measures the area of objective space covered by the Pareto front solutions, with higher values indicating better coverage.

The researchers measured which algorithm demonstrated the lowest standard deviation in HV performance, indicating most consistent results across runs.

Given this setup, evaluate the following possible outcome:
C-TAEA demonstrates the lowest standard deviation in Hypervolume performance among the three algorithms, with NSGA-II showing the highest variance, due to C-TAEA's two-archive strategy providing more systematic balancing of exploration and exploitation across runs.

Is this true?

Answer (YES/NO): NO